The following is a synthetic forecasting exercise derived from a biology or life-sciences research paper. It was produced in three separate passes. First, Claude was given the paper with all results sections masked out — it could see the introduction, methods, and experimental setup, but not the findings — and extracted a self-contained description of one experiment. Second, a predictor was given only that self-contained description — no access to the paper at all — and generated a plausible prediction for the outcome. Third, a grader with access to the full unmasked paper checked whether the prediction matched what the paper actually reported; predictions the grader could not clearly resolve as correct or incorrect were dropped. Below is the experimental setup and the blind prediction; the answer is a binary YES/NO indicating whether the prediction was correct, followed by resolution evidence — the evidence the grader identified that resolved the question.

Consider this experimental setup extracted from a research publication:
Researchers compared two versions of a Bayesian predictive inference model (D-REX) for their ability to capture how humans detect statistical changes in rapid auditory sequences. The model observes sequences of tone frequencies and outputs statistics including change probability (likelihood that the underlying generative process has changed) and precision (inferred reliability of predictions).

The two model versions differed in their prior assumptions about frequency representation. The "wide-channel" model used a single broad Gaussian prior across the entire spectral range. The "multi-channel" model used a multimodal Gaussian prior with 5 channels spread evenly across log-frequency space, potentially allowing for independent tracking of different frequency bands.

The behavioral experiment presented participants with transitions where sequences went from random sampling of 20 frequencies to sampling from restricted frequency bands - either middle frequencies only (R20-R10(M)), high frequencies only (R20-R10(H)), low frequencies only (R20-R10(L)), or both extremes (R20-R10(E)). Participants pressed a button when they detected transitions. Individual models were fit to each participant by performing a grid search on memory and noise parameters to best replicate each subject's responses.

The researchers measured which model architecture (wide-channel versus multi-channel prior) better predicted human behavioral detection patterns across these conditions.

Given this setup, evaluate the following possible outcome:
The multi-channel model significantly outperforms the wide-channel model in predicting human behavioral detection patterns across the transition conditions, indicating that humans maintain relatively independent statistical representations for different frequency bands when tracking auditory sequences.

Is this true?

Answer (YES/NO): NO